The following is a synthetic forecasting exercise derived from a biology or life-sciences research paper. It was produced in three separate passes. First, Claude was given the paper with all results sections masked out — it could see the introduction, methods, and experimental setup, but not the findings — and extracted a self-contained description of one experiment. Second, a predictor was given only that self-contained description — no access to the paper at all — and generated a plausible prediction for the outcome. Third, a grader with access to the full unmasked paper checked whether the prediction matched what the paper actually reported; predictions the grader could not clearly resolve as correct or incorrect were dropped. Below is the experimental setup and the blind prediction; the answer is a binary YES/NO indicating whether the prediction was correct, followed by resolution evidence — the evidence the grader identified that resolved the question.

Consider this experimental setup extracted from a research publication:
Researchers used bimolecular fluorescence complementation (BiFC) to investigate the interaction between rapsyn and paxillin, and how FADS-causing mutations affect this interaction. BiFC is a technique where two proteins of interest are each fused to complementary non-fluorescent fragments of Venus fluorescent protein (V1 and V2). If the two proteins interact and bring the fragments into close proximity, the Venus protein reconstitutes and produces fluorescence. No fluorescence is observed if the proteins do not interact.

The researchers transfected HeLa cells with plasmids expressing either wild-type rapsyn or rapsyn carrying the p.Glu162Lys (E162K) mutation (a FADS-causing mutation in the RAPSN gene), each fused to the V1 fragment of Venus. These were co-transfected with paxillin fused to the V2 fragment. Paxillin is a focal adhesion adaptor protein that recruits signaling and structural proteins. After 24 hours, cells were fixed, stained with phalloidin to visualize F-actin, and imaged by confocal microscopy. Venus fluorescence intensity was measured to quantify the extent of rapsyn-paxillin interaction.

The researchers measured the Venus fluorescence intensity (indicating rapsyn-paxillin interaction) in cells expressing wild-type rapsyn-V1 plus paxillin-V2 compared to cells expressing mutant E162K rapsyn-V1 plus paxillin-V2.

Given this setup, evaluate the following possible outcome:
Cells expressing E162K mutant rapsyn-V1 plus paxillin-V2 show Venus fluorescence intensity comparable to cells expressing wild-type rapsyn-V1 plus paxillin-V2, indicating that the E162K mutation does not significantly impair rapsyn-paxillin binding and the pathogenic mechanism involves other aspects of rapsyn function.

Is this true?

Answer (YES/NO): NO